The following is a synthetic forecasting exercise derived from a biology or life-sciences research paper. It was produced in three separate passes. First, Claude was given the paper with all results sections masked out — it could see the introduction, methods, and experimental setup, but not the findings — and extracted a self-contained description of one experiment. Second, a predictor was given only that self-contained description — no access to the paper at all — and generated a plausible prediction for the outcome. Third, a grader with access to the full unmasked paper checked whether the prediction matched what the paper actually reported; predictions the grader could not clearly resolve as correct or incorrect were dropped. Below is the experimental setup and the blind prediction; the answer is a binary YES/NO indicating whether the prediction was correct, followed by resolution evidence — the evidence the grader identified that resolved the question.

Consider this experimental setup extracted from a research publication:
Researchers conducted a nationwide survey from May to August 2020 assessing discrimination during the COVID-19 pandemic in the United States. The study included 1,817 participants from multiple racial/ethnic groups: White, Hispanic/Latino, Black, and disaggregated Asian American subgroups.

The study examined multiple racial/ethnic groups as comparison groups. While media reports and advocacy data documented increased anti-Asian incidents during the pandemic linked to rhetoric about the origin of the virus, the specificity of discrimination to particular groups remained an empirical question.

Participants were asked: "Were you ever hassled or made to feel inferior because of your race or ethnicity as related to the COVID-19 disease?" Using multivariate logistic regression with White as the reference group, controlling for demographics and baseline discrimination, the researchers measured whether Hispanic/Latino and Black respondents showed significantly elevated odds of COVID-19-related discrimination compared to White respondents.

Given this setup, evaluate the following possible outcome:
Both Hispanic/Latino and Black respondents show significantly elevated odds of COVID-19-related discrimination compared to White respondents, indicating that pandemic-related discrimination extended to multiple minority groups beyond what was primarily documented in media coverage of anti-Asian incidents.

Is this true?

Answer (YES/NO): NO